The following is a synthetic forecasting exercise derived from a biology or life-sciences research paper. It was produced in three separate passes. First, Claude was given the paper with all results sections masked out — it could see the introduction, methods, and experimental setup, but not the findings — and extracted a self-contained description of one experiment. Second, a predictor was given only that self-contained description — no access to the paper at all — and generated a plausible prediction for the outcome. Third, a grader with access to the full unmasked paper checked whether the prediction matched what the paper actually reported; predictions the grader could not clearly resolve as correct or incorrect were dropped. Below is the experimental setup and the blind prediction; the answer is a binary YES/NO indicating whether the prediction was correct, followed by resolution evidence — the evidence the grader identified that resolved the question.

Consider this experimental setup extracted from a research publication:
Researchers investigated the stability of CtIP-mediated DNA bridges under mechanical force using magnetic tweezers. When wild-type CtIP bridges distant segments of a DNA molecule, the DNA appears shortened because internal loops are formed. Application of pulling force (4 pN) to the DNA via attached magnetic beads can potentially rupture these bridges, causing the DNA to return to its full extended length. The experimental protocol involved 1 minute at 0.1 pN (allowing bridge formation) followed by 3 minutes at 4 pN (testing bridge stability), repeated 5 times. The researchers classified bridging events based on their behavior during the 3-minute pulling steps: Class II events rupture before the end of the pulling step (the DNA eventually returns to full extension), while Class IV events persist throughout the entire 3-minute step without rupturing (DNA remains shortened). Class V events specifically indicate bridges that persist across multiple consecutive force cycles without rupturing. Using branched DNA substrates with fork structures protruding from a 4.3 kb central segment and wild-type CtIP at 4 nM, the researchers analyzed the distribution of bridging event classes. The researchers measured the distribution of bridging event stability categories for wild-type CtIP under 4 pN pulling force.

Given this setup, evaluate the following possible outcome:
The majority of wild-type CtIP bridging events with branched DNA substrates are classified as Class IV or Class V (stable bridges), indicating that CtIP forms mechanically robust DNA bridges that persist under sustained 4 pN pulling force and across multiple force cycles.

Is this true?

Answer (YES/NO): NO